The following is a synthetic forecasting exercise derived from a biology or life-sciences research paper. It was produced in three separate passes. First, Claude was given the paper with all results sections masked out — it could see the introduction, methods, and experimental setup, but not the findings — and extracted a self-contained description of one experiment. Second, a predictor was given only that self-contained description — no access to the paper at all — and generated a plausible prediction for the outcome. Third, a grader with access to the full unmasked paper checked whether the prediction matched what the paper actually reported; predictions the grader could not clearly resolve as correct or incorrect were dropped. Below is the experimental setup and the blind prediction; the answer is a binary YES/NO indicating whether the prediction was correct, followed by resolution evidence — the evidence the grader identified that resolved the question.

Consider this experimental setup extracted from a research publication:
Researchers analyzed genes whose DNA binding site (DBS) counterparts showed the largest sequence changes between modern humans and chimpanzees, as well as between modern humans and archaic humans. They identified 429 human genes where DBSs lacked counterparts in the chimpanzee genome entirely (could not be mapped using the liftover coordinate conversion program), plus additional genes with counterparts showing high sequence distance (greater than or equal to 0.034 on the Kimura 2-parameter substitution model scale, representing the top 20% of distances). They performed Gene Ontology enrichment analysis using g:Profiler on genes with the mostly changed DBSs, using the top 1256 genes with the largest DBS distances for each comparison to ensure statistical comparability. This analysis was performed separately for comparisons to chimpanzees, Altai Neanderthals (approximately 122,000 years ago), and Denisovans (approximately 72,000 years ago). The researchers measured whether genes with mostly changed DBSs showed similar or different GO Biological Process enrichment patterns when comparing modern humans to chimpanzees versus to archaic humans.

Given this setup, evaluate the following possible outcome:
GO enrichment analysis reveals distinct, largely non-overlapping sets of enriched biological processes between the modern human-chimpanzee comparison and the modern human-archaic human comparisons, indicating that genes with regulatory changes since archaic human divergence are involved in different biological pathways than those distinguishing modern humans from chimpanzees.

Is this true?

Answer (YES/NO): NO